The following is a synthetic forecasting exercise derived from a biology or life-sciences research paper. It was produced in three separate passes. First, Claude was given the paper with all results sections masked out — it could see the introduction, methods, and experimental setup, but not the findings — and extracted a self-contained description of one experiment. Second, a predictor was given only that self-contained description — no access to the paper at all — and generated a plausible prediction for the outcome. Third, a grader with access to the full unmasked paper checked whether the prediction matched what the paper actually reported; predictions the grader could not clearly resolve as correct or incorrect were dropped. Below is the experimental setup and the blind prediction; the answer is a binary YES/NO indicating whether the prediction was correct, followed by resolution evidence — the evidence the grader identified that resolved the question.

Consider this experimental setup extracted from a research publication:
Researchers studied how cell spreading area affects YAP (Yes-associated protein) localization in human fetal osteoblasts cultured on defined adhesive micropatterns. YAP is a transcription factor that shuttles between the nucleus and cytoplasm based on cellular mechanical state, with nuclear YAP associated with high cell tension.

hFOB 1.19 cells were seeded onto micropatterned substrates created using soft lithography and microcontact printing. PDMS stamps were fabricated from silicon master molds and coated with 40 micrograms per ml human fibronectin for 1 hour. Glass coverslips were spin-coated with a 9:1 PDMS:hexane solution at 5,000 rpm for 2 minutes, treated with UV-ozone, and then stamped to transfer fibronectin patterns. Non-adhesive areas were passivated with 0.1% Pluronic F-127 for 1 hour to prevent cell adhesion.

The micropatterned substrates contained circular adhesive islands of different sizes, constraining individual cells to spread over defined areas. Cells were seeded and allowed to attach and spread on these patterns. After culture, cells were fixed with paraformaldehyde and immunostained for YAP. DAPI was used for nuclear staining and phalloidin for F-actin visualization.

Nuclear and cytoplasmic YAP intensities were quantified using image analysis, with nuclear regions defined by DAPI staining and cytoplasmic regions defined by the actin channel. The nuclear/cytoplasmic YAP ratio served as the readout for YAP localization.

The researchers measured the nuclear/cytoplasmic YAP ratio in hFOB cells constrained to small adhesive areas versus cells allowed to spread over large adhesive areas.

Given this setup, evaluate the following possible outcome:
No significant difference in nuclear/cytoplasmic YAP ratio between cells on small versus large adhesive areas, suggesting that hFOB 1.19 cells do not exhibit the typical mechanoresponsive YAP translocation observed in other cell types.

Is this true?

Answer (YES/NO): NO